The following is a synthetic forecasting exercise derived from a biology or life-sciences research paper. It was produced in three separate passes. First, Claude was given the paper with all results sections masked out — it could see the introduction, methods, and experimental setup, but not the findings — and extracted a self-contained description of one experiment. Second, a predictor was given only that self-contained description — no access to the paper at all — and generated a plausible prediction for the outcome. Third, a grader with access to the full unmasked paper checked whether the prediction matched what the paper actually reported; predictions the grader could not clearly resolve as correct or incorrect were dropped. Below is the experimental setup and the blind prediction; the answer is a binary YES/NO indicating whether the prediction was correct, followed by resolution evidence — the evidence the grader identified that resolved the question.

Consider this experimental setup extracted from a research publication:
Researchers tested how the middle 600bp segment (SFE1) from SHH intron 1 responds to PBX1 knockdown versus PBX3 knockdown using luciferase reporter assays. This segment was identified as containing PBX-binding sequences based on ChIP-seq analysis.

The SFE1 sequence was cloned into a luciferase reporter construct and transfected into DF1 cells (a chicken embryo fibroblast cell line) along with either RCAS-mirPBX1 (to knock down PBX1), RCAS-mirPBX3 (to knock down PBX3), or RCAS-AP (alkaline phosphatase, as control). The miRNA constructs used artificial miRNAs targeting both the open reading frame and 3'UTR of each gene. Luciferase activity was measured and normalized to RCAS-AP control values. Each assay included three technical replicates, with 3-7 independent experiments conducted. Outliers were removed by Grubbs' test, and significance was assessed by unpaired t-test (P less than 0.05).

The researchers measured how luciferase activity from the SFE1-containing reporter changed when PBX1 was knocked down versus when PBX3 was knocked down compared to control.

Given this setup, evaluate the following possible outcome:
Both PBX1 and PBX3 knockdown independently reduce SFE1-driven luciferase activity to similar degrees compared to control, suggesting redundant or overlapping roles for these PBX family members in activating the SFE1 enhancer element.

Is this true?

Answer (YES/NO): NO